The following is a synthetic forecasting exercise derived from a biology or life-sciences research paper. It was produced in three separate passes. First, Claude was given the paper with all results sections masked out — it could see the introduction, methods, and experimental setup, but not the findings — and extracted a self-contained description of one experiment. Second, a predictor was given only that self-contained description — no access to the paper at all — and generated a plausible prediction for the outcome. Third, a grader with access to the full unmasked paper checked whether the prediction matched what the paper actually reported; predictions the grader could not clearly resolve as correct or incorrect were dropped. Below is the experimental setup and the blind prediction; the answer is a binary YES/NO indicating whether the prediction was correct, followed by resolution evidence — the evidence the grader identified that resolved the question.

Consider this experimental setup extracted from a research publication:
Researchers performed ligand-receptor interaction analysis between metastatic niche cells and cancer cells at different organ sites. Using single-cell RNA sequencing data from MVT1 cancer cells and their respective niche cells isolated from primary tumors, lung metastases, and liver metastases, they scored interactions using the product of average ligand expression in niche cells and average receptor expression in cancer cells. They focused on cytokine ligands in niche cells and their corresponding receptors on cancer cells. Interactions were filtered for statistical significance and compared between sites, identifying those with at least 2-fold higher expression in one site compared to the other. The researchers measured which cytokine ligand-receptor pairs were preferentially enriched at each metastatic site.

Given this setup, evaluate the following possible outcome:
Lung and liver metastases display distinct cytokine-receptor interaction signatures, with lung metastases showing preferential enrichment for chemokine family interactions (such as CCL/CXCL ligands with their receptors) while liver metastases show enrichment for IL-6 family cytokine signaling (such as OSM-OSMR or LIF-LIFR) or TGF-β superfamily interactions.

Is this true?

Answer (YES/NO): NO